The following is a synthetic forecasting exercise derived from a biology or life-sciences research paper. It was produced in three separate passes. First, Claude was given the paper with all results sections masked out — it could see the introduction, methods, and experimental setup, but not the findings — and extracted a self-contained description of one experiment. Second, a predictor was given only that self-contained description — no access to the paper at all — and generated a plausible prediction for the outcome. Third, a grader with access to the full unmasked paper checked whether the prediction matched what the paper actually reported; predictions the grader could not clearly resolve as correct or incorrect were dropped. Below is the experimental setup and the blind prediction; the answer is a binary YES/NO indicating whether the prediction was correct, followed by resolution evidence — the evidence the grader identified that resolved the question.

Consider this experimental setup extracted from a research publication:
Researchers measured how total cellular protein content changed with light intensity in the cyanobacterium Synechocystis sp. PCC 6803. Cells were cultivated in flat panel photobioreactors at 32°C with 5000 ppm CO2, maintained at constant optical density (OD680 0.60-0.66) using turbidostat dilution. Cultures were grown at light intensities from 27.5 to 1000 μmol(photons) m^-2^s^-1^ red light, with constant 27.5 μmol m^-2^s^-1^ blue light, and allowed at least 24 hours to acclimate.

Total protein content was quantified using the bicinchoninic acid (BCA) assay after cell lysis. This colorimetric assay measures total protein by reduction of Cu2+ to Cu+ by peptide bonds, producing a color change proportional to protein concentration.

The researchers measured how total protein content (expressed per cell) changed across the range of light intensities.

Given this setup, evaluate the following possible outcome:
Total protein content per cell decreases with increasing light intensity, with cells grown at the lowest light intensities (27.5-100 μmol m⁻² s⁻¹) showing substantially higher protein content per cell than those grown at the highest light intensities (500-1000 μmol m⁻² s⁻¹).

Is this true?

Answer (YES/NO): NO